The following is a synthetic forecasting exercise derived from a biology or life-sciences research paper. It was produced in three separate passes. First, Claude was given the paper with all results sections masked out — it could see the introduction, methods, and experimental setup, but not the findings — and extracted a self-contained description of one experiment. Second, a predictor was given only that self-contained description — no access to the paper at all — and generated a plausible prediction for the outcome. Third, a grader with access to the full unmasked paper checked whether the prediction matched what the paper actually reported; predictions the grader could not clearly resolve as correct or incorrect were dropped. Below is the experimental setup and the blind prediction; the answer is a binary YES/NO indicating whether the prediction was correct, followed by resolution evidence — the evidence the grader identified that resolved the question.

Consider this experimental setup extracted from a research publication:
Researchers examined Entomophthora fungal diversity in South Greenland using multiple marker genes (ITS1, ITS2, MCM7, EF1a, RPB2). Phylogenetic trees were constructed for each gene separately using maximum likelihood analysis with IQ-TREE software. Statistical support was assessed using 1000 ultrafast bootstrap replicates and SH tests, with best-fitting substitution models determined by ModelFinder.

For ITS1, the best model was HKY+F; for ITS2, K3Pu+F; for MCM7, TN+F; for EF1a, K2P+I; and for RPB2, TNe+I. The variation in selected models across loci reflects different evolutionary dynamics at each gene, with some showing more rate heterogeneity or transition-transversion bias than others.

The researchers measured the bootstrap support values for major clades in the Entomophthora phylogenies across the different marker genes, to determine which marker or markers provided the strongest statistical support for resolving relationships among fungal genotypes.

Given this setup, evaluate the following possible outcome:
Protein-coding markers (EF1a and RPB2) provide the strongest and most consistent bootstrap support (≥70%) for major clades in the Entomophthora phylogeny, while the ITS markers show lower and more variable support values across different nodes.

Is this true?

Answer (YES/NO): NO